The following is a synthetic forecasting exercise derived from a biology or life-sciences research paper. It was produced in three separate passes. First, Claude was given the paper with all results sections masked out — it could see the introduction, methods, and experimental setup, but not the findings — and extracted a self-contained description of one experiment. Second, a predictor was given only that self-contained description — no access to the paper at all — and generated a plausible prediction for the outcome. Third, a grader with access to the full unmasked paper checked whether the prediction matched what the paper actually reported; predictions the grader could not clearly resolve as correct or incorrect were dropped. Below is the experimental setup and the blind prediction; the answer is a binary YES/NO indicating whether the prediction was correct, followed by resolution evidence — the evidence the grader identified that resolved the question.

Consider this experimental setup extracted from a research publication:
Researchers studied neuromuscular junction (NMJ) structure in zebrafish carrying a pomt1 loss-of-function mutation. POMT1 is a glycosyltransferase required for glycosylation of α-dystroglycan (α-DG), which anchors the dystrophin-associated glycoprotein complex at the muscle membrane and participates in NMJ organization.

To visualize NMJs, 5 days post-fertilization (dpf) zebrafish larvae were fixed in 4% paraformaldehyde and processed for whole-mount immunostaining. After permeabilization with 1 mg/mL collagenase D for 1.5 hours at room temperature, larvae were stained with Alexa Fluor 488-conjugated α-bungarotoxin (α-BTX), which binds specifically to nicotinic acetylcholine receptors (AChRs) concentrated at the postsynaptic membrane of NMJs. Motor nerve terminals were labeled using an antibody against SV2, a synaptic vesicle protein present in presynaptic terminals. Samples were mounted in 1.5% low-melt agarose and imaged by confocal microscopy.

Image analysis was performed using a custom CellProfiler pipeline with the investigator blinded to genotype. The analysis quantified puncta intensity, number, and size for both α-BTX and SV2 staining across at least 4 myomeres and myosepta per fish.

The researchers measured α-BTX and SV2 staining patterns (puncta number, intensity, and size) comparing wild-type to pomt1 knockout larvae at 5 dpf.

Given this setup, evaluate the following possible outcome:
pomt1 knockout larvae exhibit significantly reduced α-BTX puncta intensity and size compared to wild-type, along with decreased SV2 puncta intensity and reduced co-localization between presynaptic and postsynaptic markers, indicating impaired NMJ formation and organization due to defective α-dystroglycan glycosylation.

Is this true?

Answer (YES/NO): NO